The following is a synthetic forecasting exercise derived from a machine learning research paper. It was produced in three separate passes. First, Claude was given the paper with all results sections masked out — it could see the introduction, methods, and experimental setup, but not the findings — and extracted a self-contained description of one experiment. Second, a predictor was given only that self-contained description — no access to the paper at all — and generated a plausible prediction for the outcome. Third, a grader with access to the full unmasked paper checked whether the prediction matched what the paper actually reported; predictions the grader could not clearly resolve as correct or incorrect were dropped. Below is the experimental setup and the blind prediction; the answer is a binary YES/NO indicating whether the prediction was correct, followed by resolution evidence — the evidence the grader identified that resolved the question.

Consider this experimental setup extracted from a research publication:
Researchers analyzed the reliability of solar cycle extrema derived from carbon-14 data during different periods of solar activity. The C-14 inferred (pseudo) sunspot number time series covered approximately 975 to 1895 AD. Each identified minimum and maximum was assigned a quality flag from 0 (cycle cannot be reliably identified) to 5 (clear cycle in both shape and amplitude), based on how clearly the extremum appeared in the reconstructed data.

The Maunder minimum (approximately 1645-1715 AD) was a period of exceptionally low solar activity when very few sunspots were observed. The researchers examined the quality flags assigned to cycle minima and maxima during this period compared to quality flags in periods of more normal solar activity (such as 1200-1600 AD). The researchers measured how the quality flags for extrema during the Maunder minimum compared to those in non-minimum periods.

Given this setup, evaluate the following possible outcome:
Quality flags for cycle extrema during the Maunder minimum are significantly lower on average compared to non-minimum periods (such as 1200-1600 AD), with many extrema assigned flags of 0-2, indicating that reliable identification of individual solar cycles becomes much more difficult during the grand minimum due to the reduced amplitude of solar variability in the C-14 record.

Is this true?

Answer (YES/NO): YES